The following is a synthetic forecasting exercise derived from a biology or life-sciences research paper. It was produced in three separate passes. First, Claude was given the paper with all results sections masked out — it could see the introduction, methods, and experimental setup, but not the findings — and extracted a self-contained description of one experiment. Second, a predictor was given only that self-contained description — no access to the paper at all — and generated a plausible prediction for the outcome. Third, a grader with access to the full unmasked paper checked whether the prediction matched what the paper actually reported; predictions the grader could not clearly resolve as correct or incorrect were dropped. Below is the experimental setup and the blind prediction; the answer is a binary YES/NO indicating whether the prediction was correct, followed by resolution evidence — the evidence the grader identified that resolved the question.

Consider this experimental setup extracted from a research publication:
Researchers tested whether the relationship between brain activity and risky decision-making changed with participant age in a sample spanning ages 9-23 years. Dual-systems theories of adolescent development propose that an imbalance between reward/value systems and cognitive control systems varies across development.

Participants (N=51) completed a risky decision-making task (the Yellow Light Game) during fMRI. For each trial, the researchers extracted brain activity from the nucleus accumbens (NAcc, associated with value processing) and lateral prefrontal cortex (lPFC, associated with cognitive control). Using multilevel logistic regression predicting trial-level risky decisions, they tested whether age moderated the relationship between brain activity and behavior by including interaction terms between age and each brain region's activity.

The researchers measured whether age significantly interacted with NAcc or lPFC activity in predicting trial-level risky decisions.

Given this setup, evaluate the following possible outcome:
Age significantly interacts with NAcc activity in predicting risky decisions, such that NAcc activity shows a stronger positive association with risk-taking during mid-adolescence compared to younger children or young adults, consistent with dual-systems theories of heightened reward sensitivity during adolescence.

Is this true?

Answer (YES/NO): NO